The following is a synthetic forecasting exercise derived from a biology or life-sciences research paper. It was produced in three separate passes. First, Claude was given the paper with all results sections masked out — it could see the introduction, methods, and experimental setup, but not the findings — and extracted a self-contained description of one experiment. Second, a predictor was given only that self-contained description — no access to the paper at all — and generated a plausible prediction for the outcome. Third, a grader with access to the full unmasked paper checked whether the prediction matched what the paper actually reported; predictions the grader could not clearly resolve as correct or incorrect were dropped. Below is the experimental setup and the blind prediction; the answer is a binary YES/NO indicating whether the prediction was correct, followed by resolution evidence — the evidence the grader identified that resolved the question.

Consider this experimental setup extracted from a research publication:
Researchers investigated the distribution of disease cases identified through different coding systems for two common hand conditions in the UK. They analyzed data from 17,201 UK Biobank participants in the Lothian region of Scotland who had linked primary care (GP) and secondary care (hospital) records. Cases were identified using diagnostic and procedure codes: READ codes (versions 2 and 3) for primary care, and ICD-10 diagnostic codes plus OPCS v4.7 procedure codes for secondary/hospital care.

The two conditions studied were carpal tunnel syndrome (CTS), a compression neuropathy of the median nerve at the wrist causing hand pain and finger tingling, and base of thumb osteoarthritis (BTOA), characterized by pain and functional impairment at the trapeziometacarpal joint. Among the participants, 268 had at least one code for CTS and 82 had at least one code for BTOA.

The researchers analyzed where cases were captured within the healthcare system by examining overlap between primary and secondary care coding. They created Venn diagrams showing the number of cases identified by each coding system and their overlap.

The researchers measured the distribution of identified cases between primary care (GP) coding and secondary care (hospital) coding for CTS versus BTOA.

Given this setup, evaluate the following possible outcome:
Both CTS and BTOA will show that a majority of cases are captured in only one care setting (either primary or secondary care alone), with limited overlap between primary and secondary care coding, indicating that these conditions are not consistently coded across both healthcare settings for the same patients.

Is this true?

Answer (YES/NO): NO